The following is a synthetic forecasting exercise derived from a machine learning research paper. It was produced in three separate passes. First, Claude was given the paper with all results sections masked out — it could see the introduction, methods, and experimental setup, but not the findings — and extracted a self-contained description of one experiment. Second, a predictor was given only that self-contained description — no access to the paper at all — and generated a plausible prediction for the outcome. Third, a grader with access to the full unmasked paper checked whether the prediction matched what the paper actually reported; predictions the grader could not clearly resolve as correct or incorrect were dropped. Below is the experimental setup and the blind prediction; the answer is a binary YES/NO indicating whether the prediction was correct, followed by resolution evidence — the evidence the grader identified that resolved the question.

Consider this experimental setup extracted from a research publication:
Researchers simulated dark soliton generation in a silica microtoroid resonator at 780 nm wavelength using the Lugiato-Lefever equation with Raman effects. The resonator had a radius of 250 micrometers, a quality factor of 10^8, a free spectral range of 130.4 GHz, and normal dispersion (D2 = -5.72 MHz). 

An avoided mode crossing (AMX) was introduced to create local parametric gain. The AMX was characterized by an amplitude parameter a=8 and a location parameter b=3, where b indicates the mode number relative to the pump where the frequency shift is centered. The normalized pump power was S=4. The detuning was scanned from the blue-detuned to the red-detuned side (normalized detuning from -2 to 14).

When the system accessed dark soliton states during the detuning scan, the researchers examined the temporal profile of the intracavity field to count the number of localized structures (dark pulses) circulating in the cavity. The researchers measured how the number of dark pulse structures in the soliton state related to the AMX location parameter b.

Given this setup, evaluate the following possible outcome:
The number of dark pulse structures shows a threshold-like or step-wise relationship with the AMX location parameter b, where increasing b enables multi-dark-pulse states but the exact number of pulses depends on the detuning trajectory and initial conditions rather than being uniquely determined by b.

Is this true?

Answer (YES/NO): NO